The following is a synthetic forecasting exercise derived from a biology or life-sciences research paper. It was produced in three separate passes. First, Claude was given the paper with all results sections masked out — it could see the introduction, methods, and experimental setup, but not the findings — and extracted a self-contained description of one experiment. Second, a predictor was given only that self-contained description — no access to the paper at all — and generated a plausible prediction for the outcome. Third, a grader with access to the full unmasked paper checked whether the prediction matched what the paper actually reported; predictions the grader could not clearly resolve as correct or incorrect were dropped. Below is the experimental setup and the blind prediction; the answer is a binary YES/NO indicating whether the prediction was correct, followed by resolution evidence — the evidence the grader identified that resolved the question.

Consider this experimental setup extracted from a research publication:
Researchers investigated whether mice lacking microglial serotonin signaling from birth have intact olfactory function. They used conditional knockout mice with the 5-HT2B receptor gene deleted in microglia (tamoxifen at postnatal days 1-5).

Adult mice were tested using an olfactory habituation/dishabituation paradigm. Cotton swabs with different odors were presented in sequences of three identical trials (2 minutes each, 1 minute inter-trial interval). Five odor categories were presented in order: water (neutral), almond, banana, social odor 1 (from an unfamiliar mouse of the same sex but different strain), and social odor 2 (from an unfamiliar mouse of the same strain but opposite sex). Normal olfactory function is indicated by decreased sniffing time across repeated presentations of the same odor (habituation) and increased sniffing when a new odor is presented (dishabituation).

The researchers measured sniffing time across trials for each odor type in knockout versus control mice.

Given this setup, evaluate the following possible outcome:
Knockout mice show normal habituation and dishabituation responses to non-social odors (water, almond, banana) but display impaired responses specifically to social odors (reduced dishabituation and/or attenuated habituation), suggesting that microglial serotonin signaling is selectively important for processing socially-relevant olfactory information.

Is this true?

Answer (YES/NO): NO